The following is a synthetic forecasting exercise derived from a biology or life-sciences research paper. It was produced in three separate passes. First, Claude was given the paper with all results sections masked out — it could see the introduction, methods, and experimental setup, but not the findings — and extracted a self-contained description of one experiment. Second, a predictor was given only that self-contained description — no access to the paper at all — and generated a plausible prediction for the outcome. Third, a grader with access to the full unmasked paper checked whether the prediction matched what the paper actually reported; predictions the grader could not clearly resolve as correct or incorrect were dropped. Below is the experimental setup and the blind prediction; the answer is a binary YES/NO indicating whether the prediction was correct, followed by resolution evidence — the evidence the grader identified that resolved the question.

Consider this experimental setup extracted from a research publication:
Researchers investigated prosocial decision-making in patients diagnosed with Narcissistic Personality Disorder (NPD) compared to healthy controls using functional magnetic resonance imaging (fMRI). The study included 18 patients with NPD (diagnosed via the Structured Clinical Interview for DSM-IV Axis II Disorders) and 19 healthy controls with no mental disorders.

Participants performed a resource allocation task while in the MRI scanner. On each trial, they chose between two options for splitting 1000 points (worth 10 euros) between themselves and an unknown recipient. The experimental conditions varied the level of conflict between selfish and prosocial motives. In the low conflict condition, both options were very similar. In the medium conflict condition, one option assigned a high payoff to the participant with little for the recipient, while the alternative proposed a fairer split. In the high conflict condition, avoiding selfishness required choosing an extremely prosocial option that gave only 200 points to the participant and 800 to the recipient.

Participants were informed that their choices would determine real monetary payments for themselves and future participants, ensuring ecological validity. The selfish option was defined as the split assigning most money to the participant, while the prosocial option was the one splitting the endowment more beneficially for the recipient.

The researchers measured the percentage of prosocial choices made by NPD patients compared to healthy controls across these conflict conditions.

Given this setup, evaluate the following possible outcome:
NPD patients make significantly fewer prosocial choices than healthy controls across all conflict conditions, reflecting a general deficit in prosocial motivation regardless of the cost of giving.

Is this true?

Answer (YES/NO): YES